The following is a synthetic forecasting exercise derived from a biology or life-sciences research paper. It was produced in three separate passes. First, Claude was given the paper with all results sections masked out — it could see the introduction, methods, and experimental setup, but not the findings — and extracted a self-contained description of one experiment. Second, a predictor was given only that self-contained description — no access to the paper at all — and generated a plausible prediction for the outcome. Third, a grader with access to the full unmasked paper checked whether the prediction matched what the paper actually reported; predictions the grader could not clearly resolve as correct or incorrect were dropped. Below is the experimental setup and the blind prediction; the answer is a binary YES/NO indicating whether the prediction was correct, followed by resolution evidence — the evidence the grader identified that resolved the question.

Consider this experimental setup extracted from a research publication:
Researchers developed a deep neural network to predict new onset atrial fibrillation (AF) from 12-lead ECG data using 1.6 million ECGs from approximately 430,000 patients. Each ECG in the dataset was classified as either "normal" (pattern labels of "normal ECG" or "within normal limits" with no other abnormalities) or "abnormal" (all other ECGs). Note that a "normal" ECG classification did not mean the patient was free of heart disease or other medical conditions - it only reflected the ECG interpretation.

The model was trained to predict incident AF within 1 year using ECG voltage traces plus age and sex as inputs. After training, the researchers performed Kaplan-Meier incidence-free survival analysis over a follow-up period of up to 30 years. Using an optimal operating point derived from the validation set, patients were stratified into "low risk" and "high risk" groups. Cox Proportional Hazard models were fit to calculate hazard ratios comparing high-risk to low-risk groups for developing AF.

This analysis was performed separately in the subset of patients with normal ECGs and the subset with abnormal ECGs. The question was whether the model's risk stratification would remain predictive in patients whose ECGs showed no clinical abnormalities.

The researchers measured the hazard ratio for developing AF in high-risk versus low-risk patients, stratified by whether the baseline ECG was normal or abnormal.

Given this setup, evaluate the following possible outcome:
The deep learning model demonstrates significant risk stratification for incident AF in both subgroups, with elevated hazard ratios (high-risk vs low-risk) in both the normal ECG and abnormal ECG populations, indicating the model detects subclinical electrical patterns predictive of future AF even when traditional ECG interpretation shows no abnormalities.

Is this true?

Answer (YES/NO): YES